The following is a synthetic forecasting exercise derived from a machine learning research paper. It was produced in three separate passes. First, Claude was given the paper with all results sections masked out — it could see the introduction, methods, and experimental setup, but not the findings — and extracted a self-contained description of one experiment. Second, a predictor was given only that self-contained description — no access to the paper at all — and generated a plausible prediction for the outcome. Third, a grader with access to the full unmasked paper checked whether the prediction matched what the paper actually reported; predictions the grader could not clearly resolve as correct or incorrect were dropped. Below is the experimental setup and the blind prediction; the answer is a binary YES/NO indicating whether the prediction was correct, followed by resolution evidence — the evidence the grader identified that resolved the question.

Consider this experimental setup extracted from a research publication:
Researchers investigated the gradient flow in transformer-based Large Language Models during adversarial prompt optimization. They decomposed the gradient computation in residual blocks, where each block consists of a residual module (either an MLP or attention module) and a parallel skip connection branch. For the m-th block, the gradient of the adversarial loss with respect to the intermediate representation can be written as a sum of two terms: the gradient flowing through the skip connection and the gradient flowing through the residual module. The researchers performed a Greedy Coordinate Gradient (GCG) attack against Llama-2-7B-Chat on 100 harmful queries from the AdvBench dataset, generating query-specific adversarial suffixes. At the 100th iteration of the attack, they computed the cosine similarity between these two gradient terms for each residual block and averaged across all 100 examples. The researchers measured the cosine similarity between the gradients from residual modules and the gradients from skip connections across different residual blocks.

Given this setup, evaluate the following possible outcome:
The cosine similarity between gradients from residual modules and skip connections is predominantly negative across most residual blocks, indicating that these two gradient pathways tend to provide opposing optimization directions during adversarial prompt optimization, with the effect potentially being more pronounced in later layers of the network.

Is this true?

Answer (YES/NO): YES